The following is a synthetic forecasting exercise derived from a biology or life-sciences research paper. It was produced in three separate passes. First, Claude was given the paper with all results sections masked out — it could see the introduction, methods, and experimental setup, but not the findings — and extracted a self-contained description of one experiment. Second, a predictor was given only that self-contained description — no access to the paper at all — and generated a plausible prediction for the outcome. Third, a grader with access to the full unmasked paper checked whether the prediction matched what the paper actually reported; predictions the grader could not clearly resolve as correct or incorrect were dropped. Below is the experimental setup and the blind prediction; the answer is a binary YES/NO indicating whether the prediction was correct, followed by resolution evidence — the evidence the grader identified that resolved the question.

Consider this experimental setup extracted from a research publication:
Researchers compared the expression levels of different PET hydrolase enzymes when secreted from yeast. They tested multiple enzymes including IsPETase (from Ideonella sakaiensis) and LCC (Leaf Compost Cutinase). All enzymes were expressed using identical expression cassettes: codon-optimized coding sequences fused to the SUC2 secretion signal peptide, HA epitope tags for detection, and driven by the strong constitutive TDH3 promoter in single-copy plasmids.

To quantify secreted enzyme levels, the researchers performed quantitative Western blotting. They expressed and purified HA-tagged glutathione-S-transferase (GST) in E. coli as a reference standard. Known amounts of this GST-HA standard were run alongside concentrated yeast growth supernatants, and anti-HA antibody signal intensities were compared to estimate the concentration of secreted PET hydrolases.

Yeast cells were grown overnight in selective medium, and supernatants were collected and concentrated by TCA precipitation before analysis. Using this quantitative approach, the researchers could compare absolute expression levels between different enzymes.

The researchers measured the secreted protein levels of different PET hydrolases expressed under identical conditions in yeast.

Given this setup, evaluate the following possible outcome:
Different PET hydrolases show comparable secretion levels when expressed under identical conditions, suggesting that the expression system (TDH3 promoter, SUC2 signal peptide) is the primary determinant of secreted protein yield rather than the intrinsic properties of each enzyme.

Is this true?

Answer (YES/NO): NO